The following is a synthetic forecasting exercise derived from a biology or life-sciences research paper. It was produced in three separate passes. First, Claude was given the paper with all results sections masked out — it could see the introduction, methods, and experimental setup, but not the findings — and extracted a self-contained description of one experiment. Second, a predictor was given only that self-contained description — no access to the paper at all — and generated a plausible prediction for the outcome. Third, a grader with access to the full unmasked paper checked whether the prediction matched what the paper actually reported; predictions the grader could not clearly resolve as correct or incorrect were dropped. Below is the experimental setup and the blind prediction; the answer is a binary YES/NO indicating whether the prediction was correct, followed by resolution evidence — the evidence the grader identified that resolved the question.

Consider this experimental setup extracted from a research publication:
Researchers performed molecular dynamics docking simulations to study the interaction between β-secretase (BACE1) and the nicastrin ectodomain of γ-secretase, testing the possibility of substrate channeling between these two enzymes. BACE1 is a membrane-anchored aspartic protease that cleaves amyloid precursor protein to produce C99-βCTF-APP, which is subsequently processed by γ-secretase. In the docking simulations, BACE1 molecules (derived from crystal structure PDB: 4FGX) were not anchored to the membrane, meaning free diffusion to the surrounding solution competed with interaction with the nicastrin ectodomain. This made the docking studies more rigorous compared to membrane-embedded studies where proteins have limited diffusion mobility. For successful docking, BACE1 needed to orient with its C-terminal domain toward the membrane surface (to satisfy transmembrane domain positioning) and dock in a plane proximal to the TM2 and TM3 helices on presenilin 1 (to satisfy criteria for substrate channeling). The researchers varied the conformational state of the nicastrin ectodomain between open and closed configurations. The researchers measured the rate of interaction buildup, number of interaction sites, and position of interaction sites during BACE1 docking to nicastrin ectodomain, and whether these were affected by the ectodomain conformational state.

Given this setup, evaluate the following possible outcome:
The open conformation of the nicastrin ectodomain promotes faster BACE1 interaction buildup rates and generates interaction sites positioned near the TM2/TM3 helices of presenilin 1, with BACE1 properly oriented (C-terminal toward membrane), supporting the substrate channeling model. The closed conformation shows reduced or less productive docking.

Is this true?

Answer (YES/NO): YES